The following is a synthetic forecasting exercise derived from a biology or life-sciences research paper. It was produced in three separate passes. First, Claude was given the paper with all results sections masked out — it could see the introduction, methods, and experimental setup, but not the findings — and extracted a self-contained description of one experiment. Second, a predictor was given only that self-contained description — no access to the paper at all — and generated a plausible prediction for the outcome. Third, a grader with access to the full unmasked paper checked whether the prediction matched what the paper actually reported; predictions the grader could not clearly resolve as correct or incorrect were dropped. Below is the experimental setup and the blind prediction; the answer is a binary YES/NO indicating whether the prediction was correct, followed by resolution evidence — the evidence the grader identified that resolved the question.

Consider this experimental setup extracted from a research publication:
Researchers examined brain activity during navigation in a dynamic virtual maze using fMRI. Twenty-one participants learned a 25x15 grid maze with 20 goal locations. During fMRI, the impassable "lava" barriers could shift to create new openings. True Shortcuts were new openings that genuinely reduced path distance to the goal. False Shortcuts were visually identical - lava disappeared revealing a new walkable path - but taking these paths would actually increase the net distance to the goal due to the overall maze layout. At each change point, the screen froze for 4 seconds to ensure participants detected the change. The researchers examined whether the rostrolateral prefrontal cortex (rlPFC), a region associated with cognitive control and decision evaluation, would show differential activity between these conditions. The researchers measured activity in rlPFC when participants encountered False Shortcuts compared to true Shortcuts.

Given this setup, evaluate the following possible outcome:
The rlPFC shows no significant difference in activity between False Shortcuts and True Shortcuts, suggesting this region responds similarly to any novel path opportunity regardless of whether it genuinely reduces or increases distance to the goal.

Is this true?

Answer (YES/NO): NO